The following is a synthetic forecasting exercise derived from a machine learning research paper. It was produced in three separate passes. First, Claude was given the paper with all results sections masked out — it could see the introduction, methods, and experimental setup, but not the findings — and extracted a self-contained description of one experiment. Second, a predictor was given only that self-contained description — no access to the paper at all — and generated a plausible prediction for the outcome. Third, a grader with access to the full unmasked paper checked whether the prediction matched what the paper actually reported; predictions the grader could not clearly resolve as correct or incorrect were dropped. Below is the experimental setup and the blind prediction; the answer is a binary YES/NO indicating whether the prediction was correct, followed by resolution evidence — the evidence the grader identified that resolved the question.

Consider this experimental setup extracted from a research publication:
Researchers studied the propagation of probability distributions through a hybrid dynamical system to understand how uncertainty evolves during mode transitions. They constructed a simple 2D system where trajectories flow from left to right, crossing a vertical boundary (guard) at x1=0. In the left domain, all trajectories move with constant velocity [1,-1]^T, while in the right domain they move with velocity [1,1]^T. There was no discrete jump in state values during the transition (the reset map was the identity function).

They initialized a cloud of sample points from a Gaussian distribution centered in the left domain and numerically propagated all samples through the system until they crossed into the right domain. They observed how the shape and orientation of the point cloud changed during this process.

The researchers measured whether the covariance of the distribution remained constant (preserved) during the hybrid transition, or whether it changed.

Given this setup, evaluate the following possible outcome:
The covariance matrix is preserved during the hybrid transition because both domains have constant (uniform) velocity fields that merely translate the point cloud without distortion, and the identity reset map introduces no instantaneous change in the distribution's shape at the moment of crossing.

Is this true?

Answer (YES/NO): NO